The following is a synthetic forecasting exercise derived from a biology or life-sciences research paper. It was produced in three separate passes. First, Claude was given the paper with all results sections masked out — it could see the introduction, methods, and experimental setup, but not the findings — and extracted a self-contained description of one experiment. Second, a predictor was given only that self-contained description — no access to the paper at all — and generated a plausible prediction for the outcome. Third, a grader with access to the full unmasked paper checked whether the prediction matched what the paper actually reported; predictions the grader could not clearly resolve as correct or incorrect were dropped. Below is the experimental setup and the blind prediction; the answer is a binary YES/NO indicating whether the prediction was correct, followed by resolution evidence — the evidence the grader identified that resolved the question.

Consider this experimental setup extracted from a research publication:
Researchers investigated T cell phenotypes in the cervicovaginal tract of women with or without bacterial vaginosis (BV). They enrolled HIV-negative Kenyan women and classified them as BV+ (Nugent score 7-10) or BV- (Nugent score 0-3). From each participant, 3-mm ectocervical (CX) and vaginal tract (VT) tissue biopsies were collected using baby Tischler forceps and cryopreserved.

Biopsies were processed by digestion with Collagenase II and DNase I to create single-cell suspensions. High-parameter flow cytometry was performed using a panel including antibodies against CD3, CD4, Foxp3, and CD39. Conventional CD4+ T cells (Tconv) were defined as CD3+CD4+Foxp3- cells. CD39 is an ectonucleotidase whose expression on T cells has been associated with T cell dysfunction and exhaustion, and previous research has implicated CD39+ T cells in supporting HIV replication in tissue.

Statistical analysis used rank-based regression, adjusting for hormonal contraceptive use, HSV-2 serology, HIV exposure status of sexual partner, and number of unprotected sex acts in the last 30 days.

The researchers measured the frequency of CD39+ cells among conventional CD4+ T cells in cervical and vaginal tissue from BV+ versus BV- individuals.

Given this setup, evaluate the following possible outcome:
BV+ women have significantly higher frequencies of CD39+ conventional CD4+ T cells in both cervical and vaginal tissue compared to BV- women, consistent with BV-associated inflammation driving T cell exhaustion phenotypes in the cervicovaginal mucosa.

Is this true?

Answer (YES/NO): YES